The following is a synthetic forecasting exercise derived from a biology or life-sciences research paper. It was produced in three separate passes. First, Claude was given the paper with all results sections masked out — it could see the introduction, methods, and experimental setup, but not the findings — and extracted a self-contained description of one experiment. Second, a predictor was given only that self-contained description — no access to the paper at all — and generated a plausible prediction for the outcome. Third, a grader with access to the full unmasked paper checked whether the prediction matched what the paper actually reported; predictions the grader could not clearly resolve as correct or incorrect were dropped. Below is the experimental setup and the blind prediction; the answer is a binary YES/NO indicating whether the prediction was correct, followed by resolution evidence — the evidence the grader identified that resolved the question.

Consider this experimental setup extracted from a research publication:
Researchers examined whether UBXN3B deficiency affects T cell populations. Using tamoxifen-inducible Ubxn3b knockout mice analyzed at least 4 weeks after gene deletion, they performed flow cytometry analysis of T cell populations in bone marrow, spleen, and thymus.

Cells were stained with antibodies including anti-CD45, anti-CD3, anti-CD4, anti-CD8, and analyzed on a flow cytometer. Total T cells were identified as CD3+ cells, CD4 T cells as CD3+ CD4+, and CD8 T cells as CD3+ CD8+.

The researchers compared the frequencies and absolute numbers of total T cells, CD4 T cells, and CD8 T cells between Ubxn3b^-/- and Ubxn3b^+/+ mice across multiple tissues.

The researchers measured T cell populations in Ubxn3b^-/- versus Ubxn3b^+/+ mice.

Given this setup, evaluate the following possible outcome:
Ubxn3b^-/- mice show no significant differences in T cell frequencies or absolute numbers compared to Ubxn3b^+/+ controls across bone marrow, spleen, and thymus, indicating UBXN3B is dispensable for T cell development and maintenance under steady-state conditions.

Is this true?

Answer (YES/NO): NO